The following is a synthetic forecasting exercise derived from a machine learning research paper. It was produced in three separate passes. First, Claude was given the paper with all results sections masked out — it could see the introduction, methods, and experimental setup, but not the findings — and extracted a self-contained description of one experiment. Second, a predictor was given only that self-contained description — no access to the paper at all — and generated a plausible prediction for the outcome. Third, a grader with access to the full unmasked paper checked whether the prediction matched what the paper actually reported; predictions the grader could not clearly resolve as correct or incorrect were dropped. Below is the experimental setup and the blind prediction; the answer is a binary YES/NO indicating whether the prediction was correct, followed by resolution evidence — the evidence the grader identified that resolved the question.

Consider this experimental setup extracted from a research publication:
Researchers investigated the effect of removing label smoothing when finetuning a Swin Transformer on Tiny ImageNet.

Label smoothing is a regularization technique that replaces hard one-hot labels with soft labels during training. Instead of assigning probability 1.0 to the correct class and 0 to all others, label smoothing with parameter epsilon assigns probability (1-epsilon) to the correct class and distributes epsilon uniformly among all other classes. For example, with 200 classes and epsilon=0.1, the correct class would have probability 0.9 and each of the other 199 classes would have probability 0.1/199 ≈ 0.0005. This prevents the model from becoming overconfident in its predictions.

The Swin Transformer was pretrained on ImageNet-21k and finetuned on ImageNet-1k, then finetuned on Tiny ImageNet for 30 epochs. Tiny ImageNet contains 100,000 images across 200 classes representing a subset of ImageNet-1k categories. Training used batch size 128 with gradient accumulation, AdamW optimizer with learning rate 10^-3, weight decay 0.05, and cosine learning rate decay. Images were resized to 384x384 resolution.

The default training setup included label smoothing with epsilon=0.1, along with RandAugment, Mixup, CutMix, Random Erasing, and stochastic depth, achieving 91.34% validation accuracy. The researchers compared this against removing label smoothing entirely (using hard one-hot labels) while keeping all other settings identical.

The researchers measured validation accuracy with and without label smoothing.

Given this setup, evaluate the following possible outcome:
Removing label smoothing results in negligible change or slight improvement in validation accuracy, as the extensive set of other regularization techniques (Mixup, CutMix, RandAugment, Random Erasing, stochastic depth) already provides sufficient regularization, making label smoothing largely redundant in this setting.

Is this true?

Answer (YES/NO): YES